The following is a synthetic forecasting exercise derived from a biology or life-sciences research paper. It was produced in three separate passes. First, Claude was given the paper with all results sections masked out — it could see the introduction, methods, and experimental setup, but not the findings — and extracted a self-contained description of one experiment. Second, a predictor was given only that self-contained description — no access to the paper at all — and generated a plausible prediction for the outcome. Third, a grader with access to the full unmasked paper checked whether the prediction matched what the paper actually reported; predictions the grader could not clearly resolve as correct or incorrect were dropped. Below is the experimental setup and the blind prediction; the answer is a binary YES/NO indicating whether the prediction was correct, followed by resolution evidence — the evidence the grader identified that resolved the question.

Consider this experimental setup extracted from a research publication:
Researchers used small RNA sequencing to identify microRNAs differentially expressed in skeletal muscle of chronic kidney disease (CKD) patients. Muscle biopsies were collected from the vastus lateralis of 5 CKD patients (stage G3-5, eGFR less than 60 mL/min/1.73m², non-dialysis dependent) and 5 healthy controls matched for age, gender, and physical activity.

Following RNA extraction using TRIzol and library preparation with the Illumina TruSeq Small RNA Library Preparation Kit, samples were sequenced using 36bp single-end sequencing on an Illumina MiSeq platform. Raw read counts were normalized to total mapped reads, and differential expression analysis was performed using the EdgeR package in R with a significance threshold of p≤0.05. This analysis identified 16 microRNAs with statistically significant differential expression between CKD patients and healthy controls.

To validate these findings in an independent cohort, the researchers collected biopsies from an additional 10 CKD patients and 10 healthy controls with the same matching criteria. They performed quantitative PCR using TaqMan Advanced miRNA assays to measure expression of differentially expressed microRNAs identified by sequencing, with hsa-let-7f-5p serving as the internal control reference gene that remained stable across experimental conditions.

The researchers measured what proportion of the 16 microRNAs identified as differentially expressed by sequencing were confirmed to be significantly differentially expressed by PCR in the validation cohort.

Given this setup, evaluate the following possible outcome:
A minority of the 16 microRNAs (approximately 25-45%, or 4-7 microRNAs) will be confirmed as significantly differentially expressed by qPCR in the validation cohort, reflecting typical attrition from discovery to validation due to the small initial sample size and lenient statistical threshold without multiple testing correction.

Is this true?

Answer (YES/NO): NO